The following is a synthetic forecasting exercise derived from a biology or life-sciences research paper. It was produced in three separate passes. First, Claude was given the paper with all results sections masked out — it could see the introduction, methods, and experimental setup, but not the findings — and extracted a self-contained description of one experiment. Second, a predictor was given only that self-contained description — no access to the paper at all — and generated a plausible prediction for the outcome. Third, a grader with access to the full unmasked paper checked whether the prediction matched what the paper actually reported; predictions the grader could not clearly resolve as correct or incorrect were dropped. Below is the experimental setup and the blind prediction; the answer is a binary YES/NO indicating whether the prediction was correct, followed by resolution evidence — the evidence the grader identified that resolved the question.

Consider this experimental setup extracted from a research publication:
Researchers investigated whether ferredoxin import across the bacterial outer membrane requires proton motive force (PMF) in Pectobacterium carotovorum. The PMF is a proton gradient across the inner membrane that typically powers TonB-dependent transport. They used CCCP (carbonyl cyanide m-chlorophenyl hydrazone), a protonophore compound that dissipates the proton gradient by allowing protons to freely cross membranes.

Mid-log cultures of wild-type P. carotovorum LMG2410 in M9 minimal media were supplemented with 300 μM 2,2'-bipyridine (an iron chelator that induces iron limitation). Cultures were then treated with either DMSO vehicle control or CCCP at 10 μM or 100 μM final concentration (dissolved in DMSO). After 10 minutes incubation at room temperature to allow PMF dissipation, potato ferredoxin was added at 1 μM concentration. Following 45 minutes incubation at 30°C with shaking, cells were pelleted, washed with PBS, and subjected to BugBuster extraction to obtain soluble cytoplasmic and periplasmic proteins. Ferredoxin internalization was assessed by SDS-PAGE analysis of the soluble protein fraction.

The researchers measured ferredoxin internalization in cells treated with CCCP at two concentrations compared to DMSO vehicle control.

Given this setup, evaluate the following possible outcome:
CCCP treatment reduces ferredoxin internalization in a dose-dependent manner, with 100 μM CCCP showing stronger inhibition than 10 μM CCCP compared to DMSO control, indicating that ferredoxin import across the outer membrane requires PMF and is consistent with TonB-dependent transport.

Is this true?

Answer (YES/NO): YES